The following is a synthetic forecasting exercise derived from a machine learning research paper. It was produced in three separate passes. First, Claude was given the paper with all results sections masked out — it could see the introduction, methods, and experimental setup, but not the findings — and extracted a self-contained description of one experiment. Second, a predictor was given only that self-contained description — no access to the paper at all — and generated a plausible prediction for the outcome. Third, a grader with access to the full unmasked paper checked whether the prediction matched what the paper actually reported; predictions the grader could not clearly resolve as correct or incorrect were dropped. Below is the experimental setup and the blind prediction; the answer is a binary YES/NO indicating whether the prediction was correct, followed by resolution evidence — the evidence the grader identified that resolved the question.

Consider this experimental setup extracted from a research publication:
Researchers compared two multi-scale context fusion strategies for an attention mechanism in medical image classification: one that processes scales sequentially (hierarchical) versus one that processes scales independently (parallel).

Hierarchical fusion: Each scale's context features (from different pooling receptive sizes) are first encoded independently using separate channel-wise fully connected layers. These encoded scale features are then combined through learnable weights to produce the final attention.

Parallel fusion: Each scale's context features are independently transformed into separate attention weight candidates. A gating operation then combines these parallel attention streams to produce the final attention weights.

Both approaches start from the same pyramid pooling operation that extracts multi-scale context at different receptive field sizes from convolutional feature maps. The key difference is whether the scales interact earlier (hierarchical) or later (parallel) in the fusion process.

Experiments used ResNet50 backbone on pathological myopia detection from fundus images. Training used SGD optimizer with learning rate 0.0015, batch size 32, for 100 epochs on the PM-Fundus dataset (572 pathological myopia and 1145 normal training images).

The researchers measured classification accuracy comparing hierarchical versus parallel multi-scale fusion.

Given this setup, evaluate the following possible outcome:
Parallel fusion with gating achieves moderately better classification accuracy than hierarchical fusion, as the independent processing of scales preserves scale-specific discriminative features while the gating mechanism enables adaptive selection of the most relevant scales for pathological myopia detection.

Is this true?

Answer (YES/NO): NO